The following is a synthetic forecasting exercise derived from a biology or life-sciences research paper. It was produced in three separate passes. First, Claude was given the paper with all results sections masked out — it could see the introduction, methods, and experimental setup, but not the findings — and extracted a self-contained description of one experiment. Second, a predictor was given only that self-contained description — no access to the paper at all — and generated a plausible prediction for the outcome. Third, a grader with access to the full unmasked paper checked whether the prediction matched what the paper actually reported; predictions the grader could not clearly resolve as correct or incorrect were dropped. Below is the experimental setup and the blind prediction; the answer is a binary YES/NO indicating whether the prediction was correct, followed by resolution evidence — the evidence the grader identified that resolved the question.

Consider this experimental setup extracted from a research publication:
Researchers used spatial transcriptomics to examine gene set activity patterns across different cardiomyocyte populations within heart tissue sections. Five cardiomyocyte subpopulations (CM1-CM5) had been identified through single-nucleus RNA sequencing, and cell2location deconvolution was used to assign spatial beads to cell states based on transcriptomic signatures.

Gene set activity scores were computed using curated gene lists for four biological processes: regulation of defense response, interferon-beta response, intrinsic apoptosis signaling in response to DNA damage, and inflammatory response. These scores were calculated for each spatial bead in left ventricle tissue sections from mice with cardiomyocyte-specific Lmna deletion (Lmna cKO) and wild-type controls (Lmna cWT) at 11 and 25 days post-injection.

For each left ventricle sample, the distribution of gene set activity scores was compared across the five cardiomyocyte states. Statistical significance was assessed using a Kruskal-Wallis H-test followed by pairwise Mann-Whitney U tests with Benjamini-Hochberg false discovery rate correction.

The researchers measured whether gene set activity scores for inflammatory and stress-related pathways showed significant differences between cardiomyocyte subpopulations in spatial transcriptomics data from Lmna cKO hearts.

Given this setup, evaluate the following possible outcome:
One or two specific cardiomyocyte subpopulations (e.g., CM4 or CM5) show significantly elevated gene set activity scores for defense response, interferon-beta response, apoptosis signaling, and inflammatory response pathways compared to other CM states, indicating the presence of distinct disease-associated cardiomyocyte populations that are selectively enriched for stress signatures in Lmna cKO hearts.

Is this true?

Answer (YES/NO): YES